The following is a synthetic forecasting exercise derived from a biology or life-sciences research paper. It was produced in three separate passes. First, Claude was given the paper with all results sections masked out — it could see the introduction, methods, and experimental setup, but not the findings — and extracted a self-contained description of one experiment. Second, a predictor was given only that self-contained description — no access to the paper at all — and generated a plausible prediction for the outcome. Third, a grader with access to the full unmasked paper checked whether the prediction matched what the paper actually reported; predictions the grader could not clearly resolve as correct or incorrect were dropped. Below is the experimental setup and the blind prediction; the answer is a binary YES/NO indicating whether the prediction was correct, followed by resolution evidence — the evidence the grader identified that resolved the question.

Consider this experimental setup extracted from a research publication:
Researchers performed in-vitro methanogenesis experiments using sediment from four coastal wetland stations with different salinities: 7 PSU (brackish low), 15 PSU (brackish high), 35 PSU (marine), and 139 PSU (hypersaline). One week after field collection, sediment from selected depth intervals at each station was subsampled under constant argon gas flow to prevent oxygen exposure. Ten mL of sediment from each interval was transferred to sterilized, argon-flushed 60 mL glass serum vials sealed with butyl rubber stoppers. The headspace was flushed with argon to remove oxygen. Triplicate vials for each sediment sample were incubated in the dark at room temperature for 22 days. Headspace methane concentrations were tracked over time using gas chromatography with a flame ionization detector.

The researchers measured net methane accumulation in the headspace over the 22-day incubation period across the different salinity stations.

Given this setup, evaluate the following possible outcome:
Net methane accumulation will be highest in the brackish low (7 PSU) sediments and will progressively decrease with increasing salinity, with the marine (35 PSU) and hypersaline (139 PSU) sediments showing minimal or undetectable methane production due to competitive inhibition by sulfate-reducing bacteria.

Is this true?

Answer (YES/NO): NO